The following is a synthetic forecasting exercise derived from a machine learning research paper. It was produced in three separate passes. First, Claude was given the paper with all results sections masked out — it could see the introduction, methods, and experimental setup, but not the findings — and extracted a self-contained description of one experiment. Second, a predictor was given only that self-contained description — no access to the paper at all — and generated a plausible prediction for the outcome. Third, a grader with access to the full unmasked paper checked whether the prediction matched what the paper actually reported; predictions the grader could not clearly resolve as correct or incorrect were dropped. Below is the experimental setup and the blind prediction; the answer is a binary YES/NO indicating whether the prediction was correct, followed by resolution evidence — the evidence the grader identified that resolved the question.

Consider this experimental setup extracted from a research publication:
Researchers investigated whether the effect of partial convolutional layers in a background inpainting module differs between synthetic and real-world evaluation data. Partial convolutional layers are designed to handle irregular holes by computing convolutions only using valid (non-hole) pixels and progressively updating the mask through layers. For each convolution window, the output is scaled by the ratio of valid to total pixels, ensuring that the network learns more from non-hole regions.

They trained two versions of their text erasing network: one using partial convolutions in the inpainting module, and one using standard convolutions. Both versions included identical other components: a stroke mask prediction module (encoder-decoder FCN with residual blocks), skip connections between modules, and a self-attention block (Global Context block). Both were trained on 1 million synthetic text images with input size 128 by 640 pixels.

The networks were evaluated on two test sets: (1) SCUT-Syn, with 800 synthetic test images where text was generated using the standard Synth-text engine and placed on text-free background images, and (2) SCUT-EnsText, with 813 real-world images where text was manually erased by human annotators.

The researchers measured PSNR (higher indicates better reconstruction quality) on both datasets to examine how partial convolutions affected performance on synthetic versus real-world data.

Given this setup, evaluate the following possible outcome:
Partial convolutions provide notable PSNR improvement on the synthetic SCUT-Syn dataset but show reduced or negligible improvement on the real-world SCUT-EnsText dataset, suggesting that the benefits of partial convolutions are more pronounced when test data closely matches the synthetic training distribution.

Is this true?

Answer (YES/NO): NO